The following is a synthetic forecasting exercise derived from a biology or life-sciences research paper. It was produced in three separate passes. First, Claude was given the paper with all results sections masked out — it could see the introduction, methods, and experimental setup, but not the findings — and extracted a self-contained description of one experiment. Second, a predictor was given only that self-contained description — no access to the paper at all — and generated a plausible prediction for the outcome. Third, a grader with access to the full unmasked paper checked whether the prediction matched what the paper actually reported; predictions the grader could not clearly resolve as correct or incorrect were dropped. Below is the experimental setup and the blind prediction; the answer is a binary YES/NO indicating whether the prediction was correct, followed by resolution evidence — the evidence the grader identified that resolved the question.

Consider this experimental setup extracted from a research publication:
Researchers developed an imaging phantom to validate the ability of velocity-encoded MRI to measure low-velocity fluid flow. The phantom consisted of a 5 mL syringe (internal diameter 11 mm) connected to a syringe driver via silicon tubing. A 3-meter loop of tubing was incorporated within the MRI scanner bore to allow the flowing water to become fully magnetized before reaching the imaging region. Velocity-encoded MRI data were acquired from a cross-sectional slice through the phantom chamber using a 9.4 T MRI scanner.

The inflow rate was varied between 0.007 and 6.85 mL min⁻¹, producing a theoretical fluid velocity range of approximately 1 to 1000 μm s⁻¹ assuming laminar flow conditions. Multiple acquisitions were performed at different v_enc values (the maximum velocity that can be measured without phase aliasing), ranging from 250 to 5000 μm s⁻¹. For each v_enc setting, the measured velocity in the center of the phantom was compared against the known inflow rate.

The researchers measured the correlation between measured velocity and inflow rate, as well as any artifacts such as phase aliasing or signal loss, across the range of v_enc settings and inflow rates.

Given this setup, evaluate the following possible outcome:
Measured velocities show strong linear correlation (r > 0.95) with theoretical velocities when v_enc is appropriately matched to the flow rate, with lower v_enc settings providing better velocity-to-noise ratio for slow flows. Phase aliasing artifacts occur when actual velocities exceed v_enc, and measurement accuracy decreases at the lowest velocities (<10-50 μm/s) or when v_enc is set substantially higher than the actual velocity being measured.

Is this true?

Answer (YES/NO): NO